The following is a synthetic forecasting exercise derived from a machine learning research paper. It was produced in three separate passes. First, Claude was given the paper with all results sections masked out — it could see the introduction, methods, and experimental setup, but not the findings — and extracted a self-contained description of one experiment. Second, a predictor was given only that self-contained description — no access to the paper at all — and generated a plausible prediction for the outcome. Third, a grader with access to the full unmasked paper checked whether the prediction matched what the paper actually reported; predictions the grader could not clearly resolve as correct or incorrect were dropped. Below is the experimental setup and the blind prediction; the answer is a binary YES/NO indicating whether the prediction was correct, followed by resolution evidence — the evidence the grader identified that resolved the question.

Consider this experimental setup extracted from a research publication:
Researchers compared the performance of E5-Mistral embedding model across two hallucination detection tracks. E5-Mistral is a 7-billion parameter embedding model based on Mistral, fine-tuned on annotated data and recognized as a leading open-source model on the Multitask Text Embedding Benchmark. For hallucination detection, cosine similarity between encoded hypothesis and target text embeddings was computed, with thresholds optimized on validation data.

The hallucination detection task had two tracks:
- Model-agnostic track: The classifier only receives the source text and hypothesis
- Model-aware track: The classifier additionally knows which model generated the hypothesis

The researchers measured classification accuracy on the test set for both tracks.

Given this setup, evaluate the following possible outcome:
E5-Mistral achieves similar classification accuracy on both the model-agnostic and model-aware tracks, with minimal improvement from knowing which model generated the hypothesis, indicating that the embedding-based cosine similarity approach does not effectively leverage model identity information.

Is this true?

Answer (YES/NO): YES